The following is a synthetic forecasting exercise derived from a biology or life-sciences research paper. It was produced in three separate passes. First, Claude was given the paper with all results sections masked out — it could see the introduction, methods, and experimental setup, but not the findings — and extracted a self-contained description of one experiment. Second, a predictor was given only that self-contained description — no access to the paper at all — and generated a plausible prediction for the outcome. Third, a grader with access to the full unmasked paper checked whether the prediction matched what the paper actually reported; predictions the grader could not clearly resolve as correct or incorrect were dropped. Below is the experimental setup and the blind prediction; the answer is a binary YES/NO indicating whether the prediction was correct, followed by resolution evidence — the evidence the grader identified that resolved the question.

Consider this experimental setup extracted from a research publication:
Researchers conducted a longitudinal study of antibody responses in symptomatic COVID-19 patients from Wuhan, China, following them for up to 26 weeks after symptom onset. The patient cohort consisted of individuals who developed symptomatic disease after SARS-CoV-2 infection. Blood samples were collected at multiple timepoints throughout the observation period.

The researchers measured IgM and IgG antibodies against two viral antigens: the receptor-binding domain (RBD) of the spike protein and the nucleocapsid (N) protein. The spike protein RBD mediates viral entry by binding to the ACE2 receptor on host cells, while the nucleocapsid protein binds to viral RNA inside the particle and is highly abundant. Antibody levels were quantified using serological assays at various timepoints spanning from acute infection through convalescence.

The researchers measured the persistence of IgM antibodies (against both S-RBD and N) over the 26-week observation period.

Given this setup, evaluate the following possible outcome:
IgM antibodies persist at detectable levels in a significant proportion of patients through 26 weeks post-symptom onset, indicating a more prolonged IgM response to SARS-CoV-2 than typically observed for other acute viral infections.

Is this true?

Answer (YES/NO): NO